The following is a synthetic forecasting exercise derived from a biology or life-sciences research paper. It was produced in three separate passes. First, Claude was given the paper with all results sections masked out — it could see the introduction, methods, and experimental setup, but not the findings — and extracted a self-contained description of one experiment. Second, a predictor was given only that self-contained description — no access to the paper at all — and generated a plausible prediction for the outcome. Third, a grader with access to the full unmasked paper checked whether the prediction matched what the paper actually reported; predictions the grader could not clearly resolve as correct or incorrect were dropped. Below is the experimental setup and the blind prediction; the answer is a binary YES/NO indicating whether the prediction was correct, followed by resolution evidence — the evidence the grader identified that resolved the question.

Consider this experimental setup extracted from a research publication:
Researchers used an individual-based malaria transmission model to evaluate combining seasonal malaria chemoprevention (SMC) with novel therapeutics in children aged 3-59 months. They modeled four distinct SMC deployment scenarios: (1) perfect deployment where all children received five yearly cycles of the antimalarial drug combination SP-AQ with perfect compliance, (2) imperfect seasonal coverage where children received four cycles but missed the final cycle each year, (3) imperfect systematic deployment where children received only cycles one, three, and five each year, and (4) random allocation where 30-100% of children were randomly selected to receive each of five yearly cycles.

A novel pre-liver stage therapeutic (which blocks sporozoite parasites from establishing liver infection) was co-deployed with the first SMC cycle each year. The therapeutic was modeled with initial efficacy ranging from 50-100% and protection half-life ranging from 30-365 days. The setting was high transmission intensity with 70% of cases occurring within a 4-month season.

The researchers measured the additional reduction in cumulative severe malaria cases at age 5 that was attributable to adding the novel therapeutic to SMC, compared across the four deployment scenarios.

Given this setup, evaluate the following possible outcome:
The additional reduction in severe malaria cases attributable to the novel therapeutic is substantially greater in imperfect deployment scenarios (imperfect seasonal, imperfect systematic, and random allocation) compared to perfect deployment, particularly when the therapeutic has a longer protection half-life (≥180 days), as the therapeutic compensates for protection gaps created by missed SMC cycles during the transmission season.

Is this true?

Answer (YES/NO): YES